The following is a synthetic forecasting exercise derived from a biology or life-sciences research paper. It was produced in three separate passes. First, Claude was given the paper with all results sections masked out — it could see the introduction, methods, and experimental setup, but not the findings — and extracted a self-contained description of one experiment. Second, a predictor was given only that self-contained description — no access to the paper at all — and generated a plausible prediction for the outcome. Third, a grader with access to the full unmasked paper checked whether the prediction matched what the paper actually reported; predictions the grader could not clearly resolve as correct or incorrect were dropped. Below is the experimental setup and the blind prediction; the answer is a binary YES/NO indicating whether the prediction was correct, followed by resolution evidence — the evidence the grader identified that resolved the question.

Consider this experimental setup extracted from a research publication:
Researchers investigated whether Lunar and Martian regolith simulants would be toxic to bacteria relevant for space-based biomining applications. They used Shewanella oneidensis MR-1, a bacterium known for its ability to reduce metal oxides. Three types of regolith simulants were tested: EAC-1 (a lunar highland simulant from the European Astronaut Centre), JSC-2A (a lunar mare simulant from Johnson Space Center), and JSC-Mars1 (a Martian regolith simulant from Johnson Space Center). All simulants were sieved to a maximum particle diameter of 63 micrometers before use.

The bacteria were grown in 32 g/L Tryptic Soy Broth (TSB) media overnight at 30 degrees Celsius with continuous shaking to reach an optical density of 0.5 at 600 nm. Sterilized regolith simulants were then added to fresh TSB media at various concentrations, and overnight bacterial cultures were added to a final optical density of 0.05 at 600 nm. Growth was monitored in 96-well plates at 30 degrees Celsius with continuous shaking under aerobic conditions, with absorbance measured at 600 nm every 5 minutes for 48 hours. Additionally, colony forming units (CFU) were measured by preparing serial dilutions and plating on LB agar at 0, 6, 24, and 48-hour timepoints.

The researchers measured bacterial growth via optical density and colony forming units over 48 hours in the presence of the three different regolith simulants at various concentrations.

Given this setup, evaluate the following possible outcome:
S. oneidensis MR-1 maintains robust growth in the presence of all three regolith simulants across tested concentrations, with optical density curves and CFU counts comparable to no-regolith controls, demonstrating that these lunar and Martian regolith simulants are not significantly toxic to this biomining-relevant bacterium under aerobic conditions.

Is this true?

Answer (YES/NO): YES